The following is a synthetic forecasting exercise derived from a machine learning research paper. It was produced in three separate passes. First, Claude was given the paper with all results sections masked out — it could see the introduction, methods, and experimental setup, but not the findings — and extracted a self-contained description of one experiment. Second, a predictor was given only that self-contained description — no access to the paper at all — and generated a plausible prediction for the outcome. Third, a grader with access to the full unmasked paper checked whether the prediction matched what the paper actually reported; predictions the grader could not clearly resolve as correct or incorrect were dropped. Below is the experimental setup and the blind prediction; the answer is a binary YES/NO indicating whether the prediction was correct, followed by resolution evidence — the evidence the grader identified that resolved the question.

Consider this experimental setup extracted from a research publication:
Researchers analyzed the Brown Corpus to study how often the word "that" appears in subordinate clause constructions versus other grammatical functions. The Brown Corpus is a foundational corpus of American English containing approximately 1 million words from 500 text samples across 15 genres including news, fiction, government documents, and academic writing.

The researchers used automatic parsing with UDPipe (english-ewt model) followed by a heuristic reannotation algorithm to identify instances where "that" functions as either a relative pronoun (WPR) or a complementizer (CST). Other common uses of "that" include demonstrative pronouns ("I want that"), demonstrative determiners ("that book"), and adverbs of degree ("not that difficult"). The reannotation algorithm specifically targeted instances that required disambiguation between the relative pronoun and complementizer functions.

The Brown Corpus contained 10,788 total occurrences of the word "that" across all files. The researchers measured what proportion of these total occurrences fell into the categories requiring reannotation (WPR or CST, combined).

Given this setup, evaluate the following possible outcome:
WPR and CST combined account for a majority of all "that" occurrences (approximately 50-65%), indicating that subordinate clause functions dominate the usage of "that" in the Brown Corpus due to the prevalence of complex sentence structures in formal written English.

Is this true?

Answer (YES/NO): NO